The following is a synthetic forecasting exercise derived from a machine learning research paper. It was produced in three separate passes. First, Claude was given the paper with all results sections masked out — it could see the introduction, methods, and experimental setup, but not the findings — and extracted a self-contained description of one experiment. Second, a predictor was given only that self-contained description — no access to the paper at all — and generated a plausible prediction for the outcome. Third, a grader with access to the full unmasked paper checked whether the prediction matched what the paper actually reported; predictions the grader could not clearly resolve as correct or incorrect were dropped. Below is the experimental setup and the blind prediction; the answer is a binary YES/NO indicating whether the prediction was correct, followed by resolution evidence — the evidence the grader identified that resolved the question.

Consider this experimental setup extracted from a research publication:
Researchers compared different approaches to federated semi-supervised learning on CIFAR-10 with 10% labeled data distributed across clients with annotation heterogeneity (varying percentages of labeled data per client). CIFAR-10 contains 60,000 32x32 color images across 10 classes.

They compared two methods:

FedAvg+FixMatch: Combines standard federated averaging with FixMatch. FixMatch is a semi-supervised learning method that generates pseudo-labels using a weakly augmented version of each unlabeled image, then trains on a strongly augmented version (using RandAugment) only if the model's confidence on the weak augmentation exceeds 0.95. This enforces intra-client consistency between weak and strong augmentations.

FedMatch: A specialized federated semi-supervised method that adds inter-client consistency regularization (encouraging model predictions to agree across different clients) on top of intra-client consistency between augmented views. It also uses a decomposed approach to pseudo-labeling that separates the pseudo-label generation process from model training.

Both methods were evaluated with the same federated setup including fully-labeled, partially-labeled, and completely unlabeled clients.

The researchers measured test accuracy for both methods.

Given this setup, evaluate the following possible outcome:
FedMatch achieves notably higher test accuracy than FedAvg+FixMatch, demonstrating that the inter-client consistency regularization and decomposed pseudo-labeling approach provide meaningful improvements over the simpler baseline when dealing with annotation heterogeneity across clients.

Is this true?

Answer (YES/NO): YES